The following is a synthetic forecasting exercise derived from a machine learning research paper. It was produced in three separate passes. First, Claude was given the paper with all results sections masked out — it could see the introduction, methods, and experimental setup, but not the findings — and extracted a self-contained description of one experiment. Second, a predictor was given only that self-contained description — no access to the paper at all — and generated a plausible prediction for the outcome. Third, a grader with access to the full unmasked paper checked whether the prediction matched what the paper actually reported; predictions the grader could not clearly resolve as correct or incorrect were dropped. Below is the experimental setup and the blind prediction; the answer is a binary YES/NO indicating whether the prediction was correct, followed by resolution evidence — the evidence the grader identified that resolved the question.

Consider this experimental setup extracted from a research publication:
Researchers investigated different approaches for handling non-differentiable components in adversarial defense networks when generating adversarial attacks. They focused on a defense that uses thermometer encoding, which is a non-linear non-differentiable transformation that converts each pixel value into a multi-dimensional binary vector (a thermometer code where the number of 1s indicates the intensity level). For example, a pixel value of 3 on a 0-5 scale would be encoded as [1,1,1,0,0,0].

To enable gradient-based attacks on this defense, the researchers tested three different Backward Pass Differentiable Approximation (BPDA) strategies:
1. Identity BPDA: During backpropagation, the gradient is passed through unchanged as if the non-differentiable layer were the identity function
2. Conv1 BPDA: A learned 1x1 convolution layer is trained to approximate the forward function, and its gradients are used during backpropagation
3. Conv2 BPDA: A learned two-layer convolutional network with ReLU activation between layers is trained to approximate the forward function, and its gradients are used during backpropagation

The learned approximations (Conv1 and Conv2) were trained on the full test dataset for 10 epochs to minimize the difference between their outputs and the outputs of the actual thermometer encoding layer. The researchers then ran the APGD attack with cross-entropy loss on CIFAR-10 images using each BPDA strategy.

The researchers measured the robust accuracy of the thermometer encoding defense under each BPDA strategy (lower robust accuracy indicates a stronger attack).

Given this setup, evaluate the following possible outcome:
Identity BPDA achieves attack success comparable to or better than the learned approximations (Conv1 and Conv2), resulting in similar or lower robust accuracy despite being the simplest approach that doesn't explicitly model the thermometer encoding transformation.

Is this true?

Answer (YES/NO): NO